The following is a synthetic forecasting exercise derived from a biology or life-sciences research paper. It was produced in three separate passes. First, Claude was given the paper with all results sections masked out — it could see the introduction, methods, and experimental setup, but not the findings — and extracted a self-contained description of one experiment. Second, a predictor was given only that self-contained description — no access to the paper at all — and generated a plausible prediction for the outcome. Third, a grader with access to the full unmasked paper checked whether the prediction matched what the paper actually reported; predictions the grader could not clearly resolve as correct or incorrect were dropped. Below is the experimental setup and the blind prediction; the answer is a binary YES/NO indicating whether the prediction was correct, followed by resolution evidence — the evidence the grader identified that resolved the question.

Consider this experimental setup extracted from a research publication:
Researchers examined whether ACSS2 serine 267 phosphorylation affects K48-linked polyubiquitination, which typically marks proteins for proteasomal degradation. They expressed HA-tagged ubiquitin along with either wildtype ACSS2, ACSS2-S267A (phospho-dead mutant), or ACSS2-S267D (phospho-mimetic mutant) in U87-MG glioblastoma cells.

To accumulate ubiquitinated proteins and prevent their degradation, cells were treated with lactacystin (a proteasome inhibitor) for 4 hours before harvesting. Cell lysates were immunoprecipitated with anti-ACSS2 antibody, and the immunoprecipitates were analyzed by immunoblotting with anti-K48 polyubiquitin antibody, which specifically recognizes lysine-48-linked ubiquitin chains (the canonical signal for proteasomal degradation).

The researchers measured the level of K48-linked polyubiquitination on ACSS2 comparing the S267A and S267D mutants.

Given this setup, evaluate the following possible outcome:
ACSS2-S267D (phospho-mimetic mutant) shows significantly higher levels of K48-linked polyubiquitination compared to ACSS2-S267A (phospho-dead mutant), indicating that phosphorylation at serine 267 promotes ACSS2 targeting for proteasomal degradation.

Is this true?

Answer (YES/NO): NO